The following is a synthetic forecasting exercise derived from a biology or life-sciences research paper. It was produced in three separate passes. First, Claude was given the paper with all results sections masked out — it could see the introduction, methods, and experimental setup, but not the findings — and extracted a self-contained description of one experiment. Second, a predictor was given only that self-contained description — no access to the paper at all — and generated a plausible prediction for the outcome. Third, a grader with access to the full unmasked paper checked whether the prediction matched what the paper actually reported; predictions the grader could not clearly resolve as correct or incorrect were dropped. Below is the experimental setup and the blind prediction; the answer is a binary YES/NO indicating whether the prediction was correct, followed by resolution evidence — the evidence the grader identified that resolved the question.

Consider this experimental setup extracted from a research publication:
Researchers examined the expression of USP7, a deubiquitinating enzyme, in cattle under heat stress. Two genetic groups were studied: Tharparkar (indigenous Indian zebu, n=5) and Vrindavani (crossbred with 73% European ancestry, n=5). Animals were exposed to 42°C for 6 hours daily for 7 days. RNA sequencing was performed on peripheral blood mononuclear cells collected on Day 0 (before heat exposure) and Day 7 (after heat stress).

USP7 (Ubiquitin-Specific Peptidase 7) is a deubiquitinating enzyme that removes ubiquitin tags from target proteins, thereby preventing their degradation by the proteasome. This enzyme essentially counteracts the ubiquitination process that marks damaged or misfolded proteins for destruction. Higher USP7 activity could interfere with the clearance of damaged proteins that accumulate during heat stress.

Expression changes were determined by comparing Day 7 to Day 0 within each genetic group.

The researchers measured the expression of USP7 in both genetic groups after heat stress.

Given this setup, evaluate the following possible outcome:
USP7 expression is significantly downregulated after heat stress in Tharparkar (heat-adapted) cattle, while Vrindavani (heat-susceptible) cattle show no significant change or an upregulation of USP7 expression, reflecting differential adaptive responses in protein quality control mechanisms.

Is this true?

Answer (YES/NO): YES